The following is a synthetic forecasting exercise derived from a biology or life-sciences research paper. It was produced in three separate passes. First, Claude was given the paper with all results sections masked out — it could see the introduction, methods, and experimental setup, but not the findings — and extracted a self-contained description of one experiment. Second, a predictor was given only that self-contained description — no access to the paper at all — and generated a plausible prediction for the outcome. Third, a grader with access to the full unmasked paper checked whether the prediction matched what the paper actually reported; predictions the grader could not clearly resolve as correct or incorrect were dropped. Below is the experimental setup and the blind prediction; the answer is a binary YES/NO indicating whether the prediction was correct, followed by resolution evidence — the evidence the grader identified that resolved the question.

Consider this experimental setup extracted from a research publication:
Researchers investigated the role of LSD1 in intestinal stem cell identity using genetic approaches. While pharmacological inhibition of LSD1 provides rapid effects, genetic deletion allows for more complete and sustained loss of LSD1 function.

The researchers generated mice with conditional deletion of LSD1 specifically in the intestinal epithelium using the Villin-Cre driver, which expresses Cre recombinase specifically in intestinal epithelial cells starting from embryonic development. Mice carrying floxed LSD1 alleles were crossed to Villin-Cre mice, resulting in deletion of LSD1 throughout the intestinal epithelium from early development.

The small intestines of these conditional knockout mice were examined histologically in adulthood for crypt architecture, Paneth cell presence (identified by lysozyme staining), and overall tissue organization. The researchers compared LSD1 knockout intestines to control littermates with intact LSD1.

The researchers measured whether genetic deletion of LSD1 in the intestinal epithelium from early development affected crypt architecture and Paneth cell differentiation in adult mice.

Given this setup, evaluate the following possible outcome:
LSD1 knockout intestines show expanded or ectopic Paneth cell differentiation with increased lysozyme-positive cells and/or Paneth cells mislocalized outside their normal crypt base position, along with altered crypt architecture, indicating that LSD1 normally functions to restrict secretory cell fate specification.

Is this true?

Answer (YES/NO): NO